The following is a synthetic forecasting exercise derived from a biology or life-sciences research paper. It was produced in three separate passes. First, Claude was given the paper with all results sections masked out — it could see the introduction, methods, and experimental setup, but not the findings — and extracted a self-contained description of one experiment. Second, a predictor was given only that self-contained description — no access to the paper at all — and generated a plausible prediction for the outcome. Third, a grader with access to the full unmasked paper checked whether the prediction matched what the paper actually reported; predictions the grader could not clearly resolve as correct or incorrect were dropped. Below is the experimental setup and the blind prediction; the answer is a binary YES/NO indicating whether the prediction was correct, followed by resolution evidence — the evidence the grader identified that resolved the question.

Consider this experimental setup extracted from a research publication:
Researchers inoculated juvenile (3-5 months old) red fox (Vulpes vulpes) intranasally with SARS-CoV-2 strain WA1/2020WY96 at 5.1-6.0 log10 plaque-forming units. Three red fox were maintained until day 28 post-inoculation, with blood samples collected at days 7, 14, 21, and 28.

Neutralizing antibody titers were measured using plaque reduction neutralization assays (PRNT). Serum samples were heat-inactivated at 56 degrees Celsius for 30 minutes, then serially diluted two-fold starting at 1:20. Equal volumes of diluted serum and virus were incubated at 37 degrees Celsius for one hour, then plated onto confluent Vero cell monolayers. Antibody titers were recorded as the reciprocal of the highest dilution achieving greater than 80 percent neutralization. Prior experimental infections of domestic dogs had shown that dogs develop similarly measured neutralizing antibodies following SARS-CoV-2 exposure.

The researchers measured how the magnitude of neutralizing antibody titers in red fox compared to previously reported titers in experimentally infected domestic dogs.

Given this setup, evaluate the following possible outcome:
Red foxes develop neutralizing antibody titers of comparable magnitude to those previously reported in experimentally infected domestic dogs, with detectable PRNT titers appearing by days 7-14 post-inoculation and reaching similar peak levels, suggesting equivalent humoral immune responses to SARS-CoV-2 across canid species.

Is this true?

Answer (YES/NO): YES